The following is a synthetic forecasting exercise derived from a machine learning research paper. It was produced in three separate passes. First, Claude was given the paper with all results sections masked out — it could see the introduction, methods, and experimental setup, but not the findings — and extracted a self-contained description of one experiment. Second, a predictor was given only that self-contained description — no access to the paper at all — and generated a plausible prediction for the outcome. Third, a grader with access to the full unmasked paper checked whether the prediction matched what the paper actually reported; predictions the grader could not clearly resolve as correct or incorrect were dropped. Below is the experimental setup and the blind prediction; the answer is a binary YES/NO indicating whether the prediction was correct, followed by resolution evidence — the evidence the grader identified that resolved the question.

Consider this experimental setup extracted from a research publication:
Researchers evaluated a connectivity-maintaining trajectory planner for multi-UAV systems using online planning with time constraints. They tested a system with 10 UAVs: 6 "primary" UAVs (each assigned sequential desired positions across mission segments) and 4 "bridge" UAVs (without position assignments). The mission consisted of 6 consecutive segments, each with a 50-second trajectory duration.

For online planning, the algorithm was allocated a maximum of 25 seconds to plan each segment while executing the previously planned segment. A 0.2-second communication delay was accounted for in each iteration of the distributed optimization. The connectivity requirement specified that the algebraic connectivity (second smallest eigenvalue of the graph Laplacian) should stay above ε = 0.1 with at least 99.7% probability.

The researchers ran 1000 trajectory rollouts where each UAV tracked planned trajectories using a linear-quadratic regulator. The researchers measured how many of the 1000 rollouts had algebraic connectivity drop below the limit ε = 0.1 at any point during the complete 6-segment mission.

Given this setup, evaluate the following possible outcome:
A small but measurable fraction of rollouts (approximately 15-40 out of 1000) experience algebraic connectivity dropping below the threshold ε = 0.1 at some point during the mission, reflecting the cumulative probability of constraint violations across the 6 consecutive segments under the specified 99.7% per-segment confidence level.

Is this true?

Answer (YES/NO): NO